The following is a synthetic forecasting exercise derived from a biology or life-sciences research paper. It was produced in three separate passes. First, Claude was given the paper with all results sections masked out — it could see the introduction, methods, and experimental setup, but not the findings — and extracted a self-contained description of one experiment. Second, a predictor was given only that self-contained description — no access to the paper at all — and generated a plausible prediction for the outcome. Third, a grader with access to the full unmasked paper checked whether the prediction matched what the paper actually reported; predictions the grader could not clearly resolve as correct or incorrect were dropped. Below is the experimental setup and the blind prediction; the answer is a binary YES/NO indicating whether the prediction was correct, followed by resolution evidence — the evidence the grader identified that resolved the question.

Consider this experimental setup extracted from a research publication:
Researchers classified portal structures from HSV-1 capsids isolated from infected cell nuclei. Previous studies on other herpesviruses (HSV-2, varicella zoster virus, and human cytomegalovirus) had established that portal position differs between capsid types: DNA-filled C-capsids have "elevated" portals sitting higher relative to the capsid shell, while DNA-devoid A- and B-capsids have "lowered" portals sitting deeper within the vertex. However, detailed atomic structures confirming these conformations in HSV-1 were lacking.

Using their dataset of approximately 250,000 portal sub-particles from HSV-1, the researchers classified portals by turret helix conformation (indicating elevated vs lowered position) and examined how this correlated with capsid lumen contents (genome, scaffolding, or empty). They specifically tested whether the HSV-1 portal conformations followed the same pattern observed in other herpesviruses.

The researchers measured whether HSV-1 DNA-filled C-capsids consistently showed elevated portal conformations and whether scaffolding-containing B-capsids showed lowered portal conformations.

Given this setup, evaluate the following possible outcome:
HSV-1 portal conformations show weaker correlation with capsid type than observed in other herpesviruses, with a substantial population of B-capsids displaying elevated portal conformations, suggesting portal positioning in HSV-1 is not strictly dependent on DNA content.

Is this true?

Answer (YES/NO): NO